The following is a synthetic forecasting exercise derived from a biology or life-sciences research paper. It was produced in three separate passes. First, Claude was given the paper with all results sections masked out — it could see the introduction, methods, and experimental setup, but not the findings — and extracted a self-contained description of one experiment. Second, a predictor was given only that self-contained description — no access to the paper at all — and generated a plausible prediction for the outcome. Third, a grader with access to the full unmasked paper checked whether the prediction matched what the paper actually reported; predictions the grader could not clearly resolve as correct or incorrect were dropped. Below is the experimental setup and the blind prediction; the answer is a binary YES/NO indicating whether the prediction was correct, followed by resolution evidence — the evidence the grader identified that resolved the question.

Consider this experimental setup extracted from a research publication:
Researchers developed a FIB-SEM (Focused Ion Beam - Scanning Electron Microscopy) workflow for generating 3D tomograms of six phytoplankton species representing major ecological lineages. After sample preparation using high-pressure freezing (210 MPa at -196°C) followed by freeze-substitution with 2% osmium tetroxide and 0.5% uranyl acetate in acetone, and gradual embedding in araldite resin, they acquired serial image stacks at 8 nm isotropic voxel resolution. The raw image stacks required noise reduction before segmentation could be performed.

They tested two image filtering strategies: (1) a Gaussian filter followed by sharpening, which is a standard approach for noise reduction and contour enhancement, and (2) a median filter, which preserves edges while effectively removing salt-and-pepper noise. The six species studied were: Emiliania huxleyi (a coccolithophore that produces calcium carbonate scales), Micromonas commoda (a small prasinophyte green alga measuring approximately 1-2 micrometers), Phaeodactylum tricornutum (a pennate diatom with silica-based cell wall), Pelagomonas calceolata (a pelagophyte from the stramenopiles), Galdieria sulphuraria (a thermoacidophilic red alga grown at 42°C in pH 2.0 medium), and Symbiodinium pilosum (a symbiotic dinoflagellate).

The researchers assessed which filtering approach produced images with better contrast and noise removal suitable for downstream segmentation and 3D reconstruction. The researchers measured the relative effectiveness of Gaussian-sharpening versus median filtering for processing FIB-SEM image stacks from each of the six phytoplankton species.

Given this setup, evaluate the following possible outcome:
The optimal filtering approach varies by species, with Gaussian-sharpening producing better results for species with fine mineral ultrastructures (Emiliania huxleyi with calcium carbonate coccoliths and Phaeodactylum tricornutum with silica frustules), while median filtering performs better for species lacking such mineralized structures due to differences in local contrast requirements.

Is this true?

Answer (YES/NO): NO